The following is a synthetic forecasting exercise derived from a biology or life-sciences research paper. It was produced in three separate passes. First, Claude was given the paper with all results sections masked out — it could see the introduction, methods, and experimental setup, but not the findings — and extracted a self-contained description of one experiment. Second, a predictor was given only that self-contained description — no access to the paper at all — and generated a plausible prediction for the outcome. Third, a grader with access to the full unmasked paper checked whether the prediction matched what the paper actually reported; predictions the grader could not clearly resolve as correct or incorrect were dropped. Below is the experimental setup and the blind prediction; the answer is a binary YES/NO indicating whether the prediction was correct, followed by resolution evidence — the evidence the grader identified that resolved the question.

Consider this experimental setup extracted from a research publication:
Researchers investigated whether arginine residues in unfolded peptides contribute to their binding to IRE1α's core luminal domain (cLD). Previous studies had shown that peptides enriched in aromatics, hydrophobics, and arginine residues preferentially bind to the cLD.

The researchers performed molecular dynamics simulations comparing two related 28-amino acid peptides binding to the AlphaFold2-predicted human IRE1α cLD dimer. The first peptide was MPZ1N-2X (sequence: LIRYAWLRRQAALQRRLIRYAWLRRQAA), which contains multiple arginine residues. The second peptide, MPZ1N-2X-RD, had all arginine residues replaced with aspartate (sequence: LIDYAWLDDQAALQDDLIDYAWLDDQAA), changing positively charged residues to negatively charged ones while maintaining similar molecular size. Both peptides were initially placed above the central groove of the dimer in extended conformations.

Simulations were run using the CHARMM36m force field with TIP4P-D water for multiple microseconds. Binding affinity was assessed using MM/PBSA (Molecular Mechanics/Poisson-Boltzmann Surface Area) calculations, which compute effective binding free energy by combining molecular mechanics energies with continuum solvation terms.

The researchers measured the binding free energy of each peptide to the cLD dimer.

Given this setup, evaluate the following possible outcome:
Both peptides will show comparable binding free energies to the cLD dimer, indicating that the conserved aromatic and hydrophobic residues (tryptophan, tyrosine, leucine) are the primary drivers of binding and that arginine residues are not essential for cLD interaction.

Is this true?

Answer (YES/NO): NO